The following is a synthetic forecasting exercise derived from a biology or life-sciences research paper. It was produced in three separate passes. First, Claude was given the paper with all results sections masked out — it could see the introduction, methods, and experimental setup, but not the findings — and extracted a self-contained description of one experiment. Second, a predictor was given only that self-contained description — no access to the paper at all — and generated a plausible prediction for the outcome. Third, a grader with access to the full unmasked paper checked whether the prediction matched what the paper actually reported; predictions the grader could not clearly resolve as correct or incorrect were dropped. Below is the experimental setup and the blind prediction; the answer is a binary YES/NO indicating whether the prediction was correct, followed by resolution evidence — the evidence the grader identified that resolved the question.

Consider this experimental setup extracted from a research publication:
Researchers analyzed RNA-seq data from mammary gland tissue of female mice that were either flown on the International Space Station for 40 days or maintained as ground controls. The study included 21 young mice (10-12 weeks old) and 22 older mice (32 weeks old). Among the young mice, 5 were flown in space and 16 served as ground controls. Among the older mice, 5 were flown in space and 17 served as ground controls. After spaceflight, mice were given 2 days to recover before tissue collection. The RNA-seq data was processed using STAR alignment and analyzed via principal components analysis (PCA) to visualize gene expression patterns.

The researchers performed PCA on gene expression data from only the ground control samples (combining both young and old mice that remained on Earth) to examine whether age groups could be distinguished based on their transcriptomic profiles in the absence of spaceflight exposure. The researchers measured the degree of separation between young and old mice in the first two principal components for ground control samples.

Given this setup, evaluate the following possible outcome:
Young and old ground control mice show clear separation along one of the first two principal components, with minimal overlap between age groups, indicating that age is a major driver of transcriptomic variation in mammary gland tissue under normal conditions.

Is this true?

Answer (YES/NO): NO